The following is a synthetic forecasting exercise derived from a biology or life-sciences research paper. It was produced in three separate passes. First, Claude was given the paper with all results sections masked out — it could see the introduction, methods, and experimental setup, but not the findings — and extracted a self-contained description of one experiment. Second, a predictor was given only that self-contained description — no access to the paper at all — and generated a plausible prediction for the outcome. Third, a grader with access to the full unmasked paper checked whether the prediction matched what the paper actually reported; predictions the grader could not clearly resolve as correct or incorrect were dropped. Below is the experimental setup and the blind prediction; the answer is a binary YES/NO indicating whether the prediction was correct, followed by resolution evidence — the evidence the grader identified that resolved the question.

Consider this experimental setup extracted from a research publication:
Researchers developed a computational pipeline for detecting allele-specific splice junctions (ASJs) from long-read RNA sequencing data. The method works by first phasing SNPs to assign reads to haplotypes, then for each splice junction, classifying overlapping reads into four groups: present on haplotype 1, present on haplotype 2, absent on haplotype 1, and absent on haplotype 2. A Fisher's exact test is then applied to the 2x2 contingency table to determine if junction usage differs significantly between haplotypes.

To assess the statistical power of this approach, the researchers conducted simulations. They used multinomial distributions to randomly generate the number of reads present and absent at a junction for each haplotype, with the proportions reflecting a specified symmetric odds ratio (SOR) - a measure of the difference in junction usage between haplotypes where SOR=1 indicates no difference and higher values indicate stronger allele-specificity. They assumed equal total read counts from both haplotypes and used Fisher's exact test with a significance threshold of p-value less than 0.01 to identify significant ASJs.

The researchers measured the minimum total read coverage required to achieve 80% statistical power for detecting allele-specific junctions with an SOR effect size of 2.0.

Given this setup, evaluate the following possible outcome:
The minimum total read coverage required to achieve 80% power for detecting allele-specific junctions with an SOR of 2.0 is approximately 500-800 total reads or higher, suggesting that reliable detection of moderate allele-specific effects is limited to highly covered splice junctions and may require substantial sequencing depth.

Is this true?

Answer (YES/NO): NO